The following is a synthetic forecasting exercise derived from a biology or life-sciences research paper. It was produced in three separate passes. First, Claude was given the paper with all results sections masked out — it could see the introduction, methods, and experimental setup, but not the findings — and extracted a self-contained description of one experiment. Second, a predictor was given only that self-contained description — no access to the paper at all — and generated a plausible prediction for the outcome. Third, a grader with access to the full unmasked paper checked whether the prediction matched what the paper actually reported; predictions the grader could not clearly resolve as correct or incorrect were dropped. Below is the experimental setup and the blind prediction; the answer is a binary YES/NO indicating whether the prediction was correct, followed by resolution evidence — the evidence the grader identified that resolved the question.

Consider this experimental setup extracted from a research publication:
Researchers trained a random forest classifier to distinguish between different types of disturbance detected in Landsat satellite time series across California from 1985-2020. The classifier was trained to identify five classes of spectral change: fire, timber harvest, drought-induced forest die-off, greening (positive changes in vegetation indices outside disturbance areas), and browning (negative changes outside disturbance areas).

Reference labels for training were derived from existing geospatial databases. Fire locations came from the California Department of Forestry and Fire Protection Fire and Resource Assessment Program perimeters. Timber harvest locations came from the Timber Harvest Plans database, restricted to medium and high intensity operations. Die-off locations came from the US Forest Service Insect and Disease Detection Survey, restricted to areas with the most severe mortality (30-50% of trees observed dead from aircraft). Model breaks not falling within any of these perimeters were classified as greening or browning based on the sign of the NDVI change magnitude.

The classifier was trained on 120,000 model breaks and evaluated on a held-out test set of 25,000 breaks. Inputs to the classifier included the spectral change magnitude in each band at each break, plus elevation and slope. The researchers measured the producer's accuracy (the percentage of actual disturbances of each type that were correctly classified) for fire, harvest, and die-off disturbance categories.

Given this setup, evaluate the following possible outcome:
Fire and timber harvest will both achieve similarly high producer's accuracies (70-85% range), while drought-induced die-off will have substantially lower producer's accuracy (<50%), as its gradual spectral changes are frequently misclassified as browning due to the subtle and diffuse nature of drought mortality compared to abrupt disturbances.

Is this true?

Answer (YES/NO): NO